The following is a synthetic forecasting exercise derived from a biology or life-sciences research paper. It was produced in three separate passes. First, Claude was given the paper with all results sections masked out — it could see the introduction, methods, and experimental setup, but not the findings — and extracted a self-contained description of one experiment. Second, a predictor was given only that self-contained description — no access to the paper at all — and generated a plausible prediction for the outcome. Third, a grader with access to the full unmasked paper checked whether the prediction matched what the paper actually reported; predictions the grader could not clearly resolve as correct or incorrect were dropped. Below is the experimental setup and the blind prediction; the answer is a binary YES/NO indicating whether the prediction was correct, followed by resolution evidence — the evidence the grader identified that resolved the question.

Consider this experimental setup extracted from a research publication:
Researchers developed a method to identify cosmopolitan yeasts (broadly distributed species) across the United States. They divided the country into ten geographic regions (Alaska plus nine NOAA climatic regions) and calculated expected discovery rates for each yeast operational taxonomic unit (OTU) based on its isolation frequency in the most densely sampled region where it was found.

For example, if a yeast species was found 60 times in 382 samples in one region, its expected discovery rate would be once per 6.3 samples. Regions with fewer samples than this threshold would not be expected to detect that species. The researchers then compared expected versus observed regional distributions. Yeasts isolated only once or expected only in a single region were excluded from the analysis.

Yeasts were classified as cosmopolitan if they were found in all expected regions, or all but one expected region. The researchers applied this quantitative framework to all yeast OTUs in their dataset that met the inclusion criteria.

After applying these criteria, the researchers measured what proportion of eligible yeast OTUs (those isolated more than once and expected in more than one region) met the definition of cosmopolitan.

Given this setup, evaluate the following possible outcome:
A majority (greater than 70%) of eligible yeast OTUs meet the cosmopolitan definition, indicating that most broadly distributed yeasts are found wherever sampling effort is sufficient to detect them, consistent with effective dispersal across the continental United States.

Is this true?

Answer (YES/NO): NO